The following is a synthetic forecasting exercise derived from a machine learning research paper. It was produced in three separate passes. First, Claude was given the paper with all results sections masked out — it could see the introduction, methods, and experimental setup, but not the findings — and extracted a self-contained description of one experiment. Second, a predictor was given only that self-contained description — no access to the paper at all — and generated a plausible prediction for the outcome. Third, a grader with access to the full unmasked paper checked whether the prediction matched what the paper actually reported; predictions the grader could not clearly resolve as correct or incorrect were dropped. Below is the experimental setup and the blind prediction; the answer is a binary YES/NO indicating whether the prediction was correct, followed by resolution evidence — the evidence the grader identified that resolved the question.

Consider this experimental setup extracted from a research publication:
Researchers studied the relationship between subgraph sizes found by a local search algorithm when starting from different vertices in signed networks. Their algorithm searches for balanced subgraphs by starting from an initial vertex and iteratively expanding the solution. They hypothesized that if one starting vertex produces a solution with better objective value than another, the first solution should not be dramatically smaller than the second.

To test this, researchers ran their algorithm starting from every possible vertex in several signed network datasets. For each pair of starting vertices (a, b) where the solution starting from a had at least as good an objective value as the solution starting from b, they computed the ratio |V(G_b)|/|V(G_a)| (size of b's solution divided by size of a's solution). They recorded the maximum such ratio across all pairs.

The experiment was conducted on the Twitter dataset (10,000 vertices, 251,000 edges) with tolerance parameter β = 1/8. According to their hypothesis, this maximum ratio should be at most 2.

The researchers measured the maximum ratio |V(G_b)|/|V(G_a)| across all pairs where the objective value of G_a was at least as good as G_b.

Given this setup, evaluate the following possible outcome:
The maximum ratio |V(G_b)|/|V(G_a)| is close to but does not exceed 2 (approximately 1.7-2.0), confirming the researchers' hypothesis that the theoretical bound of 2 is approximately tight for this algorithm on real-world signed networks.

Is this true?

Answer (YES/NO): NO